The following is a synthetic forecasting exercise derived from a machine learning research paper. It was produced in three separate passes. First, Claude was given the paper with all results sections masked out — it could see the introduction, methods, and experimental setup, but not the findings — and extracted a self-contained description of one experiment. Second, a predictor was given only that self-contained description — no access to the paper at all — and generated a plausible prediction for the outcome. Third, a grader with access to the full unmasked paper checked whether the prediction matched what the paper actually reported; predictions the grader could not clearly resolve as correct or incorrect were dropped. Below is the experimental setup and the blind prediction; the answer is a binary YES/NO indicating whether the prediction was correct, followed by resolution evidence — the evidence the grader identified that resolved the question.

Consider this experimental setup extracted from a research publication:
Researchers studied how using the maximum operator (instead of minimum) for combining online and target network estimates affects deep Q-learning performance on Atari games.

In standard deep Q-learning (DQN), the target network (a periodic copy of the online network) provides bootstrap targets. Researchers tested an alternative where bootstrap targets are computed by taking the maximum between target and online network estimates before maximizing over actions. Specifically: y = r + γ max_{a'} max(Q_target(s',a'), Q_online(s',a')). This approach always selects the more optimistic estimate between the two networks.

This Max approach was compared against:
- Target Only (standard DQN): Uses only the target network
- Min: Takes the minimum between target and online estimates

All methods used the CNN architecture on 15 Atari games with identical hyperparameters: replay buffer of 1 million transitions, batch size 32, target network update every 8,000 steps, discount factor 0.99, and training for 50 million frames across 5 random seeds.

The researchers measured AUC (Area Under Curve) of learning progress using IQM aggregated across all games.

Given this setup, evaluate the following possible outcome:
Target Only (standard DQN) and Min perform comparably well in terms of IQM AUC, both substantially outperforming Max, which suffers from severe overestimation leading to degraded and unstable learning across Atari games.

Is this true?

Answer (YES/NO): NO